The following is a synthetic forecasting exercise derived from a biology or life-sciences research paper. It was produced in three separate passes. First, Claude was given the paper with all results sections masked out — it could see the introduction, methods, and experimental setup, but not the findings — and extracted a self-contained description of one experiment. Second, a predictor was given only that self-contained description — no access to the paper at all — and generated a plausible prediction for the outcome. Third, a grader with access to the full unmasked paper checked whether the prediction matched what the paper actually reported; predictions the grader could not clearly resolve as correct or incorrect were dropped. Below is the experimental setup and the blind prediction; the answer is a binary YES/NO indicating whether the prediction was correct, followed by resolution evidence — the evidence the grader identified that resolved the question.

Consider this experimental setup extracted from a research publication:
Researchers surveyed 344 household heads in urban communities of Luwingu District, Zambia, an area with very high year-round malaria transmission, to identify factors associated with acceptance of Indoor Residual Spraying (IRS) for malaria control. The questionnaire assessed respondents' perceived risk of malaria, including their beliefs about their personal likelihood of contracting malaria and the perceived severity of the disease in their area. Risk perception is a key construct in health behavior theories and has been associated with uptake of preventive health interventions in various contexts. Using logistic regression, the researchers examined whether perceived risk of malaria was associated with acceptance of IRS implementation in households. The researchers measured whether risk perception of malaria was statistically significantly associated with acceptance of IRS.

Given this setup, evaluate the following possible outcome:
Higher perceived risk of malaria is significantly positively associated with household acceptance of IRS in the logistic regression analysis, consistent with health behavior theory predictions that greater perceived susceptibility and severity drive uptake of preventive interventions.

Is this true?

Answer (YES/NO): NO